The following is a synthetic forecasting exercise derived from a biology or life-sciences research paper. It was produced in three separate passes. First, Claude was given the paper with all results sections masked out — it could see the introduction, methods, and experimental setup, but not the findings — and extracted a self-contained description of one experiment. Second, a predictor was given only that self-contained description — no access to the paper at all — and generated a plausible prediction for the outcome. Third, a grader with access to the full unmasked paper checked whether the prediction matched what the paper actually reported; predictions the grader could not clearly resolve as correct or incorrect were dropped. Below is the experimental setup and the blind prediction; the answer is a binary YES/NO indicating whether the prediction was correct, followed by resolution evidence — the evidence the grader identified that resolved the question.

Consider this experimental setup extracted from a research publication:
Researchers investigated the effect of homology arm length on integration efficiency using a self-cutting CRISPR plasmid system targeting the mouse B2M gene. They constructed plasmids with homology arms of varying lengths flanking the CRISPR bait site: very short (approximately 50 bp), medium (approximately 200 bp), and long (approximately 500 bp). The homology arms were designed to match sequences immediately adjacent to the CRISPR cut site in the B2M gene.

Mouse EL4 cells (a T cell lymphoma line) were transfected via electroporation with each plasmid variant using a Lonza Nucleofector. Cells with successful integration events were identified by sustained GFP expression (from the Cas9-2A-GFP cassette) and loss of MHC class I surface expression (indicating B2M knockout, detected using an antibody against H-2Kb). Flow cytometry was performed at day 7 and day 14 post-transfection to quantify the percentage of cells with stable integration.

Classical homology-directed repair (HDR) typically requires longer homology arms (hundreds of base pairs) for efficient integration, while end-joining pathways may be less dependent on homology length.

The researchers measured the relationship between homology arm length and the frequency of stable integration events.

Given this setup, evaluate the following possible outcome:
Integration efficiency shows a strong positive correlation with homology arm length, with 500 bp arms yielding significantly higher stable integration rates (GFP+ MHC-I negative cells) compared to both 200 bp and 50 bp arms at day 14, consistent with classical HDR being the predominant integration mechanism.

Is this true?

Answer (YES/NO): NO